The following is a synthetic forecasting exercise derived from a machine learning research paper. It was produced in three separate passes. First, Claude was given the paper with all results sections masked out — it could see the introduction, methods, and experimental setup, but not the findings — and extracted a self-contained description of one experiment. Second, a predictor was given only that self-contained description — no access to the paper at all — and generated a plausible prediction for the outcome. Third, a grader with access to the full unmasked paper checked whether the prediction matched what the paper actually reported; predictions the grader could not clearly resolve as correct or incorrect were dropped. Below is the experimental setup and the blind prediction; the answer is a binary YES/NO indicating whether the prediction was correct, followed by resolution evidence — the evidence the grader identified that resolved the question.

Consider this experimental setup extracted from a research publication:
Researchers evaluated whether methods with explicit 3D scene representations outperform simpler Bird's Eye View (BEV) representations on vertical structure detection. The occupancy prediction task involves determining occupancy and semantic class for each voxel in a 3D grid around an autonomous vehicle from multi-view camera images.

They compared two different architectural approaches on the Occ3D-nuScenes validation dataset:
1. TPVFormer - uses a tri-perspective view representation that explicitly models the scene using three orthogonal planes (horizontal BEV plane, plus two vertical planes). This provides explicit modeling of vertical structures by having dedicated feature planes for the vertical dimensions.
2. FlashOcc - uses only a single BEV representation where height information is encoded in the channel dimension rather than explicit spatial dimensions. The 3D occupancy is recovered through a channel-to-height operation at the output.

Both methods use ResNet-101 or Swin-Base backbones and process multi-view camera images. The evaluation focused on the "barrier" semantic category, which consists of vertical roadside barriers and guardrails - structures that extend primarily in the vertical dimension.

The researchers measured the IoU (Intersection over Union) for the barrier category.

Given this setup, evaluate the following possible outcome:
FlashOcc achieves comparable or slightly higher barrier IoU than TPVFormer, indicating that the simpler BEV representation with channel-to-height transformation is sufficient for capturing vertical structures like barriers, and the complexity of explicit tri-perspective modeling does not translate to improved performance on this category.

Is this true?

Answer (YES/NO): NO